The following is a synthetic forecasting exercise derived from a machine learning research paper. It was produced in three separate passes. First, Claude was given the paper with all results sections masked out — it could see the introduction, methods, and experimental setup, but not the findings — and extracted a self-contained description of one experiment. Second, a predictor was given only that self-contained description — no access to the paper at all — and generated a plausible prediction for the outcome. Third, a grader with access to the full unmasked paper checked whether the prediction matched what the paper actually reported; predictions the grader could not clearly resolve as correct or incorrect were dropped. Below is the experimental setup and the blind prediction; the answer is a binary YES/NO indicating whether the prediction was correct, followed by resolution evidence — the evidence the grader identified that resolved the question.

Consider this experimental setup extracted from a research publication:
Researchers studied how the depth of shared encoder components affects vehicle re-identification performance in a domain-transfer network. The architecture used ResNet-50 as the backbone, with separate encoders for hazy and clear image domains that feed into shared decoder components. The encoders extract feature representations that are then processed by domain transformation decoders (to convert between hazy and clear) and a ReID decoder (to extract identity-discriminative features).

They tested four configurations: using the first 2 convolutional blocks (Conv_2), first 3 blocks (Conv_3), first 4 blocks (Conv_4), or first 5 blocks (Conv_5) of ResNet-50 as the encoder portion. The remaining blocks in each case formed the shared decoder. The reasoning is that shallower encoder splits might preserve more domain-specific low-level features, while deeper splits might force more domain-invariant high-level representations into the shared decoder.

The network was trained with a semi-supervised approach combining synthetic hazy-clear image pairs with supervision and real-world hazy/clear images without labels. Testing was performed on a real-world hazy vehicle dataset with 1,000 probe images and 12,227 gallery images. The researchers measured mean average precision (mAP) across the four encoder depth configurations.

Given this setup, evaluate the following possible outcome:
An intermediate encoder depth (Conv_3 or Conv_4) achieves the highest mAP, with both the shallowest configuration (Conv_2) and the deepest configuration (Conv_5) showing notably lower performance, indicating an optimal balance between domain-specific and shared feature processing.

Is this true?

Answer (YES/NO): NO